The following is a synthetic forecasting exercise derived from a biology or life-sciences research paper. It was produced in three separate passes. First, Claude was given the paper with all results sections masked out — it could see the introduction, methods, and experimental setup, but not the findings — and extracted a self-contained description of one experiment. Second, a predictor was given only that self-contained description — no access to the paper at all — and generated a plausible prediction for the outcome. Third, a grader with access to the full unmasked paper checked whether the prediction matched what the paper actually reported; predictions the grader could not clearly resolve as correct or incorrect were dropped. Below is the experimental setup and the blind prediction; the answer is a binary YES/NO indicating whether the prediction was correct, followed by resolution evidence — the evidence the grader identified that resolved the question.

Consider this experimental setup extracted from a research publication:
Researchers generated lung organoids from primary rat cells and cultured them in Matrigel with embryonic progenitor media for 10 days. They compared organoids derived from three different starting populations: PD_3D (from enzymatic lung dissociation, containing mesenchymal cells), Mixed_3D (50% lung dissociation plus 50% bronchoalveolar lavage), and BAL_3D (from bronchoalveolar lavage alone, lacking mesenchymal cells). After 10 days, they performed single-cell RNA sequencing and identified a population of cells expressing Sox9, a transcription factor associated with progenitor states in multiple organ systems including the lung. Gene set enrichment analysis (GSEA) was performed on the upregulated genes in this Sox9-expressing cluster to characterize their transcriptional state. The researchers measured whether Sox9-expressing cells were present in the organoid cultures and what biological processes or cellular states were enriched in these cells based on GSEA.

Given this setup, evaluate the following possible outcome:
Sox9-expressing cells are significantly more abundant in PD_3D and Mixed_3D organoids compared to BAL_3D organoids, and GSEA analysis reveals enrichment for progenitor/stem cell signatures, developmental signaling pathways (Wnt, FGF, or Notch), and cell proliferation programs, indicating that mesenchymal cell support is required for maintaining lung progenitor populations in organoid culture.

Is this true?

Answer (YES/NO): NO